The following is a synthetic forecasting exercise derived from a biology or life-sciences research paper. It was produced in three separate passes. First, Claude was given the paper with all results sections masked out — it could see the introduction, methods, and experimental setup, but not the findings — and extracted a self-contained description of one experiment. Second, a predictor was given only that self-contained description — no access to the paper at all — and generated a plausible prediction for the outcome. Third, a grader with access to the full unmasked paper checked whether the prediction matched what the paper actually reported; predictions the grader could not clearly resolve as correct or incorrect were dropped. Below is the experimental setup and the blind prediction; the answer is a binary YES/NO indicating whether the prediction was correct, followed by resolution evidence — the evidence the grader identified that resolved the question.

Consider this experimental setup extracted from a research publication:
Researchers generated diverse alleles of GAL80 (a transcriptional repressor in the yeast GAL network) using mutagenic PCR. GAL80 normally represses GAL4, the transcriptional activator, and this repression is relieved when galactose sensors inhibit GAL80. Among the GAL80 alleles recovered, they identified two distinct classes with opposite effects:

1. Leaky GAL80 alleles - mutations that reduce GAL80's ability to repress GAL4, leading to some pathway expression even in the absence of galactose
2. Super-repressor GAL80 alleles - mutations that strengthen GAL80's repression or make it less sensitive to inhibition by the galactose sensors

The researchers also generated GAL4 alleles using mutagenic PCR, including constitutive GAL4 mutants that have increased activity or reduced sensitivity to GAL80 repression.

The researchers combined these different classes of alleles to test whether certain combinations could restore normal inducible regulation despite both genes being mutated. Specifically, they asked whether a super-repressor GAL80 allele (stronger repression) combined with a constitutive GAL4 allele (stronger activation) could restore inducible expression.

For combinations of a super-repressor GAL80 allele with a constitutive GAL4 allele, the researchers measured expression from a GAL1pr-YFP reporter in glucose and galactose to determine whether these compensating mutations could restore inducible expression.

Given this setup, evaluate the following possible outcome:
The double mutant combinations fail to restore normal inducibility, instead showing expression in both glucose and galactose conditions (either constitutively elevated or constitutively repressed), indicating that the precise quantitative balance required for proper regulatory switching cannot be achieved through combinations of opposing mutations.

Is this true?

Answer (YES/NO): NO